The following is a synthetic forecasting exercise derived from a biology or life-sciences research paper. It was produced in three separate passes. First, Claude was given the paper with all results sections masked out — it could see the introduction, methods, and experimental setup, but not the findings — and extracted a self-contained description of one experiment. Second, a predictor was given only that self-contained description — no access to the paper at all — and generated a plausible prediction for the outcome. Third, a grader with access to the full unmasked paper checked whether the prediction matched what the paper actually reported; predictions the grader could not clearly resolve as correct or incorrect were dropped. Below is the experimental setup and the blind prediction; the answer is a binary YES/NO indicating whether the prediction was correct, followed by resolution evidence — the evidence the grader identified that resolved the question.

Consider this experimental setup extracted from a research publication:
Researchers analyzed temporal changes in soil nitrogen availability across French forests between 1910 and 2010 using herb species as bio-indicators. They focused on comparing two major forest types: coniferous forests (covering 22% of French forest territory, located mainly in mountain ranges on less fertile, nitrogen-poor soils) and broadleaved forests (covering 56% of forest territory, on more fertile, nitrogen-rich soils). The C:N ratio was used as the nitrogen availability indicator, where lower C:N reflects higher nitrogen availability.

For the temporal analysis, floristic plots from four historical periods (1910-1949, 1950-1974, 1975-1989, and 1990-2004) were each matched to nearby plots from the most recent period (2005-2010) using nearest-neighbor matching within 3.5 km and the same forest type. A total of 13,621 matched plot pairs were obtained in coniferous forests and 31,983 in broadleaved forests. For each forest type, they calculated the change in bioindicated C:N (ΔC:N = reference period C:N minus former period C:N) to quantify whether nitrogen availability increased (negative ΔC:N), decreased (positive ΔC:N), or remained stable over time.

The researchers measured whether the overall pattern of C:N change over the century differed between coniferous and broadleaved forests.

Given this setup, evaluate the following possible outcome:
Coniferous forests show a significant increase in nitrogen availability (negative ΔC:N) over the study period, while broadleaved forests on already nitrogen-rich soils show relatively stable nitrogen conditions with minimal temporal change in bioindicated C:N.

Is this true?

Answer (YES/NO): NO